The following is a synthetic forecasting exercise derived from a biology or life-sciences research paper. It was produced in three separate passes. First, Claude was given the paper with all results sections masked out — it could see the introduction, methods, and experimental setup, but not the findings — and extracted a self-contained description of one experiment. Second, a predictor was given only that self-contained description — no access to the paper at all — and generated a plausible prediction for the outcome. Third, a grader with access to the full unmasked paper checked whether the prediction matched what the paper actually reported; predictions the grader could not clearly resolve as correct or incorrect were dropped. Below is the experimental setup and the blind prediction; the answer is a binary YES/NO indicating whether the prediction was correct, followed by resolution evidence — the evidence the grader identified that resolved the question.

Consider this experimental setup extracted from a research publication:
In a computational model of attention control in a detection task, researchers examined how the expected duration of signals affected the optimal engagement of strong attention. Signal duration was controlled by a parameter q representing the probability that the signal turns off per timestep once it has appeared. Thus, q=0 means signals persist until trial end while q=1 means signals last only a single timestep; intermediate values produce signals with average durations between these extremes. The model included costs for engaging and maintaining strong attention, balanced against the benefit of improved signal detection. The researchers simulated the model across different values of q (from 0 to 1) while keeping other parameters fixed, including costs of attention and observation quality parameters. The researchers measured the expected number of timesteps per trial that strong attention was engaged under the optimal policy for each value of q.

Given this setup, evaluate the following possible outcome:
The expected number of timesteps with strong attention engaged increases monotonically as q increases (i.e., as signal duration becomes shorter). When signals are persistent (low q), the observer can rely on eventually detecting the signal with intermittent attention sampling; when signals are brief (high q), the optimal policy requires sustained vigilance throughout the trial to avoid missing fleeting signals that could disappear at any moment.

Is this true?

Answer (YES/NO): NO